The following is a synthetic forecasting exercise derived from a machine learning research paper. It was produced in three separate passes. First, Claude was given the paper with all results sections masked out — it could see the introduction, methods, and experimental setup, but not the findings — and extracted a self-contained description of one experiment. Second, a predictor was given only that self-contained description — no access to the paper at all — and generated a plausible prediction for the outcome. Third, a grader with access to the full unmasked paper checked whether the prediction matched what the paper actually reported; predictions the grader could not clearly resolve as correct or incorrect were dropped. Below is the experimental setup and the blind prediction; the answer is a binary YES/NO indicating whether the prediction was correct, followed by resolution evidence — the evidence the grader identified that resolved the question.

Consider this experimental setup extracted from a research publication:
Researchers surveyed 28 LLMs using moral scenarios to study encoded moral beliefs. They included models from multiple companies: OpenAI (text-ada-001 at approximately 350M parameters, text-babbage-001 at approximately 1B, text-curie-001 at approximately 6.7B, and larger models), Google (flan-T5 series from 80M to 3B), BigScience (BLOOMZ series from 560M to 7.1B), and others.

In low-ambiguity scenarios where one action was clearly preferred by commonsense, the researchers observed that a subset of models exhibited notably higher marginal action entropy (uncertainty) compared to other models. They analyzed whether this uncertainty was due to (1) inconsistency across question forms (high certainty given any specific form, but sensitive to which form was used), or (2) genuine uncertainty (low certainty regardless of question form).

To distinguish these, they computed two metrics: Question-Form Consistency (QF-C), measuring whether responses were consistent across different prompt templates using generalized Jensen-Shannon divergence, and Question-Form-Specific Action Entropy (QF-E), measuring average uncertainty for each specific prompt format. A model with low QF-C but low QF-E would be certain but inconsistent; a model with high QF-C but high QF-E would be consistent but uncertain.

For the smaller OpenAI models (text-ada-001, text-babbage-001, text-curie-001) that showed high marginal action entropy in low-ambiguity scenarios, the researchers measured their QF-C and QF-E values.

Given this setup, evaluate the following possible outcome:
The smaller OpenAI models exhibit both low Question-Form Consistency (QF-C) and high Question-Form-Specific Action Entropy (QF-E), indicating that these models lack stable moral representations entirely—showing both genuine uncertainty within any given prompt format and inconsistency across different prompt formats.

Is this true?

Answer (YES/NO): NO